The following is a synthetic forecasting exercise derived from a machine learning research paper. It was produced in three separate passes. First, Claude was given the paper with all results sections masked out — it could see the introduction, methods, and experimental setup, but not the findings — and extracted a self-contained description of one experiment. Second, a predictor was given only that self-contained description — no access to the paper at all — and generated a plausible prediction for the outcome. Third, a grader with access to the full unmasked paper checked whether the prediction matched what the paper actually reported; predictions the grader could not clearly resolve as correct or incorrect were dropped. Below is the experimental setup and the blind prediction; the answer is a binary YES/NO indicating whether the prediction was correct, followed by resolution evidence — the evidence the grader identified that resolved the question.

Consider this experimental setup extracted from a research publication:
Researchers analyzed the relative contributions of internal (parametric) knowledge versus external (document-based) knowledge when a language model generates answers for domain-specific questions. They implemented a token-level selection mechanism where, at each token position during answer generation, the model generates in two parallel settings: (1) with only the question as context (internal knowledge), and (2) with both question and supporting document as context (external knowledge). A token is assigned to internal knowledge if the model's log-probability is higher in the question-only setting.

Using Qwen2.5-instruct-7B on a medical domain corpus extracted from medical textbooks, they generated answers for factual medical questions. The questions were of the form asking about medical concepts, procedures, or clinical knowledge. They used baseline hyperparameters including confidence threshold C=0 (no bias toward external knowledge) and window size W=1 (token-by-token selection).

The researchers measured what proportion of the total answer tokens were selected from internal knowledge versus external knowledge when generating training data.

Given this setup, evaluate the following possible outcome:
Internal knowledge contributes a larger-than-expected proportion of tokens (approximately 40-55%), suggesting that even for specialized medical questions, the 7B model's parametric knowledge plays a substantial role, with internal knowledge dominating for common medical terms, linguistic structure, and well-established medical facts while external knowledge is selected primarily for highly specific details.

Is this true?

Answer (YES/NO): NO